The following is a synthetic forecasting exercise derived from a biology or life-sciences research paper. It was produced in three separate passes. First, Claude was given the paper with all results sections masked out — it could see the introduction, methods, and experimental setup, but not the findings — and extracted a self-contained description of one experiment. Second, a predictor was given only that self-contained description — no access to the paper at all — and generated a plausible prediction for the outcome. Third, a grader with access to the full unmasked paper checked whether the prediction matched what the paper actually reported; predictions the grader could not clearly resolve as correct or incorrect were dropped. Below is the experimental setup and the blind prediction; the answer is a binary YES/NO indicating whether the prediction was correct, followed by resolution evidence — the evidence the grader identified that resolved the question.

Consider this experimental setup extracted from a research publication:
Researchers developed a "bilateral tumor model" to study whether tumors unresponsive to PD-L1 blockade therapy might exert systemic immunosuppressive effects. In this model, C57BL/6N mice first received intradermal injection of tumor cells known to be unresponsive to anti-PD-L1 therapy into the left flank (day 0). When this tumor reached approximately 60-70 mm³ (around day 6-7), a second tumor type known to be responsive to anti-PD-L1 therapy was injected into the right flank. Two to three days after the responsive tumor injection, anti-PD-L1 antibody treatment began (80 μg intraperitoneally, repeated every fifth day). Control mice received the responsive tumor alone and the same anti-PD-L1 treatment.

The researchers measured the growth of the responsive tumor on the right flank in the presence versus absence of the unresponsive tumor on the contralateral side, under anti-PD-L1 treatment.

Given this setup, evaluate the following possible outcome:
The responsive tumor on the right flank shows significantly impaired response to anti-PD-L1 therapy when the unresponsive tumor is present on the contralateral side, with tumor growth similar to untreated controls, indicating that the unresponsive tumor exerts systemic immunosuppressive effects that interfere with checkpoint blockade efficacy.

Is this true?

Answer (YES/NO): NO